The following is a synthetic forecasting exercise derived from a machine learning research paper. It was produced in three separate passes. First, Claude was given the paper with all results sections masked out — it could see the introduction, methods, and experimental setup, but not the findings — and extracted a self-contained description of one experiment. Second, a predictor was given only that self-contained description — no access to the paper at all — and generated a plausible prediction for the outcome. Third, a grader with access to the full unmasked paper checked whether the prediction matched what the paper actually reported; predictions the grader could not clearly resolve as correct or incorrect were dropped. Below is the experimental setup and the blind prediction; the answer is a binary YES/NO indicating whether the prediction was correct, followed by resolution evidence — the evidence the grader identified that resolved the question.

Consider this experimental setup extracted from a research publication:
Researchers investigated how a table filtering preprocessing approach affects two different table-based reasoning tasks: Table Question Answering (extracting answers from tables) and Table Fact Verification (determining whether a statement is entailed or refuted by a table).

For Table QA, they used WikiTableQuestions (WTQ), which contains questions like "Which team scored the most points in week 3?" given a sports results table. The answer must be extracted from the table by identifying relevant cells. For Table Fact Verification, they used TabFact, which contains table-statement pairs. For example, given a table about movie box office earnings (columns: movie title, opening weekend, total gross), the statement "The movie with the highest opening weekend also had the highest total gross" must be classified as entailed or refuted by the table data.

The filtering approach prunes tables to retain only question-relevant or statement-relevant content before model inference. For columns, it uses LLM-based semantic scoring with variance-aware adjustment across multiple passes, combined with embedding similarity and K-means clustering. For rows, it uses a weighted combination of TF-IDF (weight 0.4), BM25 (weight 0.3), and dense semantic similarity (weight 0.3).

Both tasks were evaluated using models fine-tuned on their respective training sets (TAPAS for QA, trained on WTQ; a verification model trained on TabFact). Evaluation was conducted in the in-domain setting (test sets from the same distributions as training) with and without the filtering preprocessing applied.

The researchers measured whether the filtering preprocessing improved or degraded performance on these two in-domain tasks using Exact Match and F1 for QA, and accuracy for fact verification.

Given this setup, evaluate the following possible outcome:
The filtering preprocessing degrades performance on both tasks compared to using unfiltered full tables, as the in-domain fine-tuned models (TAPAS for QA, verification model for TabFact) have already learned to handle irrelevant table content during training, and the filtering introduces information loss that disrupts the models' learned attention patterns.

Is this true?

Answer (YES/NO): YES